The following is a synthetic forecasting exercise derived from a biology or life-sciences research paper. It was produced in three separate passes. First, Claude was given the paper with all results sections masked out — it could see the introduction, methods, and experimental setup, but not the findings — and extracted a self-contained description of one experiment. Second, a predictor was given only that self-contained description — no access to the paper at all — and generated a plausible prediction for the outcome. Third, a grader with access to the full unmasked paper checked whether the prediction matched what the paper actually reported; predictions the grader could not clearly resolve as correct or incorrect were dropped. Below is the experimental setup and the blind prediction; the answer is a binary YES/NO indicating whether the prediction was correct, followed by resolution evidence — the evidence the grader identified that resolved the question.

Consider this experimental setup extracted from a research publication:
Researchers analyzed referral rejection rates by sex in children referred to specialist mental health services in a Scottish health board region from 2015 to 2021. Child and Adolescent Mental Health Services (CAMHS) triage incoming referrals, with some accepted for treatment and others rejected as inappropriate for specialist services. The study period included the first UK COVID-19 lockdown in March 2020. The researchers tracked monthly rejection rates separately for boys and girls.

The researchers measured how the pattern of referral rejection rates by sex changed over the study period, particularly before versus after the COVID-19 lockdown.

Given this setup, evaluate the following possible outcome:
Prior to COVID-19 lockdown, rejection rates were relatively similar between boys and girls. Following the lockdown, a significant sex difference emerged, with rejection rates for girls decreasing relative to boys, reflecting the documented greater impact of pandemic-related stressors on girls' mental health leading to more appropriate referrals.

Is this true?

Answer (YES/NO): NO